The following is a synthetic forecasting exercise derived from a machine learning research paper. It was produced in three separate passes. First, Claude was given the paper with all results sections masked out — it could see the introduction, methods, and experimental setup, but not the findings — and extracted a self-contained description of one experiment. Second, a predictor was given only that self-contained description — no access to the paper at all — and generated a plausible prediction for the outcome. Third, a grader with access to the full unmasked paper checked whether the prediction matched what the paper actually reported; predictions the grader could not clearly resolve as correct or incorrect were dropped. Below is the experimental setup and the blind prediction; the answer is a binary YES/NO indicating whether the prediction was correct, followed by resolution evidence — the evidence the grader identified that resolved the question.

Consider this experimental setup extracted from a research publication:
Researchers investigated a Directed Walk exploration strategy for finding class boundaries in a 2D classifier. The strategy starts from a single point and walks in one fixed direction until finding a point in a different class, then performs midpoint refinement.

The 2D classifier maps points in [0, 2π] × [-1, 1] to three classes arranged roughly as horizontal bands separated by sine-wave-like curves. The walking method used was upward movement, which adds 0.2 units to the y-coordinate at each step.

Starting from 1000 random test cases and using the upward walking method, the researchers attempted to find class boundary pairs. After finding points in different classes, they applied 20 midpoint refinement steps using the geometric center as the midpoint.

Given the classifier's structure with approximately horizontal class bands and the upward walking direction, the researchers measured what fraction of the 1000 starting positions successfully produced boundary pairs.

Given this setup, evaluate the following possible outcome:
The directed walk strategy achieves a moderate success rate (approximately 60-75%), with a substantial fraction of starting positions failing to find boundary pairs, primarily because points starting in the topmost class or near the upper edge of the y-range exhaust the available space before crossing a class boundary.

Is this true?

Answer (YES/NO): NO